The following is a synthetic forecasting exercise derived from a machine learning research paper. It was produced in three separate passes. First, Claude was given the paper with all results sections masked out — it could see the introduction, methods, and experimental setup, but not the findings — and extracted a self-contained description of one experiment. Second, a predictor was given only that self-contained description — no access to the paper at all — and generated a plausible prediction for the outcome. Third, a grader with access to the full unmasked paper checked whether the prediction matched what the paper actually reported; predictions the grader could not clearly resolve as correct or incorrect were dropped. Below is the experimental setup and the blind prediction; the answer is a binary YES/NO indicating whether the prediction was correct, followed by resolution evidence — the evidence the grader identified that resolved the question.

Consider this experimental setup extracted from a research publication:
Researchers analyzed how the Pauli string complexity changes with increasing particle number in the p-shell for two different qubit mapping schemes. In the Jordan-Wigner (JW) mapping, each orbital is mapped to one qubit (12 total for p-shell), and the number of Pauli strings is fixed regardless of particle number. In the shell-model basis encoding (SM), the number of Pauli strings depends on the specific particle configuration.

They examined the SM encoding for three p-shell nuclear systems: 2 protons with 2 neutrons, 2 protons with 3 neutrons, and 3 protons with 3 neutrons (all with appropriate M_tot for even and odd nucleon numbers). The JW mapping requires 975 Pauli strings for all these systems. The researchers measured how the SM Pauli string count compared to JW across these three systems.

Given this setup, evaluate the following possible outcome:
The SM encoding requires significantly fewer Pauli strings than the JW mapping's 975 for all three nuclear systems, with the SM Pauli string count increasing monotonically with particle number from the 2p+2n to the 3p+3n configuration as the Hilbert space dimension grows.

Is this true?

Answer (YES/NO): NO